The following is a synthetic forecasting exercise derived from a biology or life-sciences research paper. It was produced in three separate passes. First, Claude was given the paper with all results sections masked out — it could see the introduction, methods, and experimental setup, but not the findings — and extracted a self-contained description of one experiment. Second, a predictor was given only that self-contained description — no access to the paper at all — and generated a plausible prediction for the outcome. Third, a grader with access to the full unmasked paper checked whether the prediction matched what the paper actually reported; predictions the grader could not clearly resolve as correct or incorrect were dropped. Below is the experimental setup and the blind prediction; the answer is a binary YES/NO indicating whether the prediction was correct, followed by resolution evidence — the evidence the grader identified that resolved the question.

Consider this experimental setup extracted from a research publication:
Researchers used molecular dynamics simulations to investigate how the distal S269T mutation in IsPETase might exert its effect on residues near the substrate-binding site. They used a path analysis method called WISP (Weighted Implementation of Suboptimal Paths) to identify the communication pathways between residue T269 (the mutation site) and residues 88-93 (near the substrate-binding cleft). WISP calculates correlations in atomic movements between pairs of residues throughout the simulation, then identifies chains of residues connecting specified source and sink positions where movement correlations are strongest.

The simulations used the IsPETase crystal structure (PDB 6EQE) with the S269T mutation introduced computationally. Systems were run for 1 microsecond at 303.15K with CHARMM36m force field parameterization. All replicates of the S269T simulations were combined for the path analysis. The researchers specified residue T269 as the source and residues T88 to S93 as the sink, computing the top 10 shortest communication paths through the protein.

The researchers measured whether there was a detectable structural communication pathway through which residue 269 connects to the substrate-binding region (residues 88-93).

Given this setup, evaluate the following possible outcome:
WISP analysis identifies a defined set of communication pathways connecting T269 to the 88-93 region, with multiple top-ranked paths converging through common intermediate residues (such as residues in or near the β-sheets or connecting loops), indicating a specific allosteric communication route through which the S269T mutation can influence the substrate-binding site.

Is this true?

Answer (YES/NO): YES